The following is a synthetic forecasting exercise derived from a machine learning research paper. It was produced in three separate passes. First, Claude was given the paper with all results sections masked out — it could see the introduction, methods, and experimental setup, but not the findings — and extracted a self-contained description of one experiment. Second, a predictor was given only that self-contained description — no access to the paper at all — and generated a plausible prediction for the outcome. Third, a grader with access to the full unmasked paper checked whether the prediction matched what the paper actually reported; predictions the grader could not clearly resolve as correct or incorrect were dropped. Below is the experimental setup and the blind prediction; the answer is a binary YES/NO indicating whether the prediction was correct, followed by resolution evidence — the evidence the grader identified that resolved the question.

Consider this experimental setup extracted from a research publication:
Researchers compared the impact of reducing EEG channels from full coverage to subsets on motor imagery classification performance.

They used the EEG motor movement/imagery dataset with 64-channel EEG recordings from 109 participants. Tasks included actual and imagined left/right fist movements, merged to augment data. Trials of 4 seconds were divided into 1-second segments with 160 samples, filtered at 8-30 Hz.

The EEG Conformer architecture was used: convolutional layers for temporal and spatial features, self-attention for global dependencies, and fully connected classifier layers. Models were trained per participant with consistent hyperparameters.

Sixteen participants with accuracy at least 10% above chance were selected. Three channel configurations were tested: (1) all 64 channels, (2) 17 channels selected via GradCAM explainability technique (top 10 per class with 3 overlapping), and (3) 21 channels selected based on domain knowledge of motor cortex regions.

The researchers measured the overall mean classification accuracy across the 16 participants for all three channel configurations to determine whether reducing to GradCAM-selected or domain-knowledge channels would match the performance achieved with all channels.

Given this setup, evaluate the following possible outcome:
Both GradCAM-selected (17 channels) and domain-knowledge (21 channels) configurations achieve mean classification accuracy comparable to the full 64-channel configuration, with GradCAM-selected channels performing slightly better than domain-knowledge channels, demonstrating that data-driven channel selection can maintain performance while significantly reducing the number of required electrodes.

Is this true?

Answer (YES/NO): NO